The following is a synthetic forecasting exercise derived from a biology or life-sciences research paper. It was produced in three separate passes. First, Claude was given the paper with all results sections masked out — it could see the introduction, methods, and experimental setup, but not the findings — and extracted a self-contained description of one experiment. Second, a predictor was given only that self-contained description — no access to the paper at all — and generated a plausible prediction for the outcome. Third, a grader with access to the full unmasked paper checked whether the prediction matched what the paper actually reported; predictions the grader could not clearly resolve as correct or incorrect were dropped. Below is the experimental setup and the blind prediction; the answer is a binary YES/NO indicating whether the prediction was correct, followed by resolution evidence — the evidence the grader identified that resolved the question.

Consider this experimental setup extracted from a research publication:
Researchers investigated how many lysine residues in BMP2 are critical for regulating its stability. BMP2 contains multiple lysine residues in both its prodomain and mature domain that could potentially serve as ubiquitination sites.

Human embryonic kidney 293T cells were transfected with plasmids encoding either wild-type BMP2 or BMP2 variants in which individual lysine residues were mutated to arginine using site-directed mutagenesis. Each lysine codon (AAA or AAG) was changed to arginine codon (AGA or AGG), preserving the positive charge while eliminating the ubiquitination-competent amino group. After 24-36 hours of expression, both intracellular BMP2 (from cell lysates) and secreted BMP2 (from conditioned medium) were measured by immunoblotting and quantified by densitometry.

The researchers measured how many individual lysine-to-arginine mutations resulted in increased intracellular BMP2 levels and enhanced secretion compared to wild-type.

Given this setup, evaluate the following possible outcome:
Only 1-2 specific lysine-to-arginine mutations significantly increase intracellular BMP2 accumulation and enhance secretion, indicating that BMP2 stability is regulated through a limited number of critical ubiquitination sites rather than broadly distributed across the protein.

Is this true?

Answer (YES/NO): NO